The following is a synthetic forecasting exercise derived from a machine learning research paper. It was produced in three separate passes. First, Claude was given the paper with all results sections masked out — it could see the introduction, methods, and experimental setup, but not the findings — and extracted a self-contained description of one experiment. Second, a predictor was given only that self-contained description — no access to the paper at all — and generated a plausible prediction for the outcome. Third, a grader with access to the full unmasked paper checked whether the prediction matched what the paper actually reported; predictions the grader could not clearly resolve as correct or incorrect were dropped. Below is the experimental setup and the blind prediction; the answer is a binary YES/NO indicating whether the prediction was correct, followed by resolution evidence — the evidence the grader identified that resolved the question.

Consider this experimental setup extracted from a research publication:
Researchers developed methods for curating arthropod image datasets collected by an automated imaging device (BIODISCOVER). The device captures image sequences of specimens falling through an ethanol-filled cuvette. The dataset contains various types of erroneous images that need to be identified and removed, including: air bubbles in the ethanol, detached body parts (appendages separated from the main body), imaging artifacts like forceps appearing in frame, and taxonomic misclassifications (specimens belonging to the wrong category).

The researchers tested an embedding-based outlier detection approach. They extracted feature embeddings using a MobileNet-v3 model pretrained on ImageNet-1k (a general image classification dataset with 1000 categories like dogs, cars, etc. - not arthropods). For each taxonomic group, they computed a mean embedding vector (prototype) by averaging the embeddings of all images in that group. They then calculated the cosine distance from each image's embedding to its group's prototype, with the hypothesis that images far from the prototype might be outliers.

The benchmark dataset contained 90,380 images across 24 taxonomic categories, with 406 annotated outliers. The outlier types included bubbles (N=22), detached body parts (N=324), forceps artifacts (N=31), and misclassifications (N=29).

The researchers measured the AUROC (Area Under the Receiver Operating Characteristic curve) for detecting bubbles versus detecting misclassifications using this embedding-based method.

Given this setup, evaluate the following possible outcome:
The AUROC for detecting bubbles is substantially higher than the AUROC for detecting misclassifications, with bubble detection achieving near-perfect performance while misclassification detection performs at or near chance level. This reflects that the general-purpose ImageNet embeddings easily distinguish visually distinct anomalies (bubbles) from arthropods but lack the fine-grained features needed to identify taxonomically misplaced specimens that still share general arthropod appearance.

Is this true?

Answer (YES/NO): YES